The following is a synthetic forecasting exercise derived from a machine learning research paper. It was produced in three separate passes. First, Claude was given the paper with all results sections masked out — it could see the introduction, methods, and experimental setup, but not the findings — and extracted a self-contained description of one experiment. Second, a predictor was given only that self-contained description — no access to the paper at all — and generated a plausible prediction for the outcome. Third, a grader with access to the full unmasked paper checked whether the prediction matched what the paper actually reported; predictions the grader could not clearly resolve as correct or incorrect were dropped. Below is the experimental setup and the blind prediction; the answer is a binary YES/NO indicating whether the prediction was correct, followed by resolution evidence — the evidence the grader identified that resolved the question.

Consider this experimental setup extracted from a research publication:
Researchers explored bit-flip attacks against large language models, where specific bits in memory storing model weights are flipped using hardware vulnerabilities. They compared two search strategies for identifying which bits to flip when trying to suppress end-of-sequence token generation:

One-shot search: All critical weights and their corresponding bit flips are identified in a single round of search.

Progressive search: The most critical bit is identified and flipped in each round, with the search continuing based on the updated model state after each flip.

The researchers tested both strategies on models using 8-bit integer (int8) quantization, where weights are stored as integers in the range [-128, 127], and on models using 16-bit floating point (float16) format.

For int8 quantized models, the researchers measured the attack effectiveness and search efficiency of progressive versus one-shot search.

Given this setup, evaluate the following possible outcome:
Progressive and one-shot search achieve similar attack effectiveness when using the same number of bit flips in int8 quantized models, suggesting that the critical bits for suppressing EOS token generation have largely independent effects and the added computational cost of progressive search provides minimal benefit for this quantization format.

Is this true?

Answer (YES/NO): YES